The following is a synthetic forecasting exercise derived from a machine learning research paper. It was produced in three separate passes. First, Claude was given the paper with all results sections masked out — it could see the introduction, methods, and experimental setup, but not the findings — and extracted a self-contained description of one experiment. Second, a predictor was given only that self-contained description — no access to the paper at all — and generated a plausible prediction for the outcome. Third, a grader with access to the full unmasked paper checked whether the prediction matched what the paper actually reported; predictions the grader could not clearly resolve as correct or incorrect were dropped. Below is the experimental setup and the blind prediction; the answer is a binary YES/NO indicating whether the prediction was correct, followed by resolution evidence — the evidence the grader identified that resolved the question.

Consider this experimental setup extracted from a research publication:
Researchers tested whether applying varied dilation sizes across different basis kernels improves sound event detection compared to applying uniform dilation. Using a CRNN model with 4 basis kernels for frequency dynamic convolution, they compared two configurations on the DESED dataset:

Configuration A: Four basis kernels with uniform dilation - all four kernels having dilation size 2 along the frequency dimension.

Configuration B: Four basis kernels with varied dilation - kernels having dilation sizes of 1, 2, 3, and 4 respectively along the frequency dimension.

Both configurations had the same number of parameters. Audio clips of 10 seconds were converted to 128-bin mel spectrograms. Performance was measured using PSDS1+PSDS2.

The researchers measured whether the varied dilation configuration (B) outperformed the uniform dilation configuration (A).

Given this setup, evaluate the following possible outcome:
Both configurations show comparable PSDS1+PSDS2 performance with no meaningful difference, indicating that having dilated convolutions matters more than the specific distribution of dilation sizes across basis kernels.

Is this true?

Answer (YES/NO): NO